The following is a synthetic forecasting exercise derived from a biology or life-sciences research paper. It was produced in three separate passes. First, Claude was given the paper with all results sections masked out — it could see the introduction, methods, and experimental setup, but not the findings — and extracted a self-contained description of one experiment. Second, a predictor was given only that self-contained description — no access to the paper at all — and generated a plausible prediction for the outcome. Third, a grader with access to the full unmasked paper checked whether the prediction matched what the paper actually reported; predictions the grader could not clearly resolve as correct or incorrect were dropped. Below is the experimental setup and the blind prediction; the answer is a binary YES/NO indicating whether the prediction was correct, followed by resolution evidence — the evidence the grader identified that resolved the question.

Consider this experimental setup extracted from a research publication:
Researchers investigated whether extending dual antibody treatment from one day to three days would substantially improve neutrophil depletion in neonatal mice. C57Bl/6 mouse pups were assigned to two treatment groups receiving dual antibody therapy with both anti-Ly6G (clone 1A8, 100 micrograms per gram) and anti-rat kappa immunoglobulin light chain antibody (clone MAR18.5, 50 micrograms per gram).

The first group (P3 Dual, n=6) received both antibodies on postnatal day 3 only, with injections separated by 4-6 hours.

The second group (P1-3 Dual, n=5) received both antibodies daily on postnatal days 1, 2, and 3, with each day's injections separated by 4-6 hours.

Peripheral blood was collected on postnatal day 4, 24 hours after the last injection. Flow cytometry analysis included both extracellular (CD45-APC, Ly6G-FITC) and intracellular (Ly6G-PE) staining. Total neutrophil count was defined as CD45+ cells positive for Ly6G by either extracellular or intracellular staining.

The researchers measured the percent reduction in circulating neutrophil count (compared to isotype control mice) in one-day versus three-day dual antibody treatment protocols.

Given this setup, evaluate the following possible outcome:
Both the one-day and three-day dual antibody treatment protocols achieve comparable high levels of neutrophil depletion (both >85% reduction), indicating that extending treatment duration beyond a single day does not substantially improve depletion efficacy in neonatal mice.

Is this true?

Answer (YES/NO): YES